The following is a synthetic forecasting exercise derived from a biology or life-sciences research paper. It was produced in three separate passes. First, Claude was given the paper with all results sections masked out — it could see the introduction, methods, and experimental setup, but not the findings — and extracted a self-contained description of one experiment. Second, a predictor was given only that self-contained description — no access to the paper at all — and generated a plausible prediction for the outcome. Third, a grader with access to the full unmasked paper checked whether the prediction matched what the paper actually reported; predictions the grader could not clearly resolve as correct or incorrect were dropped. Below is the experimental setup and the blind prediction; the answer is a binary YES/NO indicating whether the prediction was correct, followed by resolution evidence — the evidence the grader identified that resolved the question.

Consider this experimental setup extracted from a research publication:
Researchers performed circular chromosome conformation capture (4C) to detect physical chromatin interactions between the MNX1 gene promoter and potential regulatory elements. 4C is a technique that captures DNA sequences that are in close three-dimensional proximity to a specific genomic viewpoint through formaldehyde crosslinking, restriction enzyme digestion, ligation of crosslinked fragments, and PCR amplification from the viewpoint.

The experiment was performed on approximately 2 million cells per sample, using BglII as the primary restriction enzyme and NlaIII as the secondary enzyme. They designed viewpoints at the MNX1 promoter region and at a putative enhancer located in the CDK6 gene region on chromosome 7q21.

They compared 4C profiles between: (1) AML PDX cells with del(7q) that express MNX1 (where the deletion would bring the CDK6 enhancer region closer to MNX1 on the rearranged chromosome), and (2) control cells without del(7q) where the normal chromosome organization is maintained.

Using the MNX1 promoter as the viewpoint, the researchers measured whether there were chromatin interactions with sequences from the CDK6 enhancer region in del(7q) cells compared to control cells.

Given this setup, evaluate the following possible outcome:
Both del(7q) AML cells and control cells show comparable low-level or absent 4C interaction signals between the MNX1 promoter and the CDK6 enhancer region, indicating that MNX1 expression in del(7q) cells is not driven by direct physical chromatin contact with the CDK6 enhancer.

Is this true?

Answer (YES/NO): NO